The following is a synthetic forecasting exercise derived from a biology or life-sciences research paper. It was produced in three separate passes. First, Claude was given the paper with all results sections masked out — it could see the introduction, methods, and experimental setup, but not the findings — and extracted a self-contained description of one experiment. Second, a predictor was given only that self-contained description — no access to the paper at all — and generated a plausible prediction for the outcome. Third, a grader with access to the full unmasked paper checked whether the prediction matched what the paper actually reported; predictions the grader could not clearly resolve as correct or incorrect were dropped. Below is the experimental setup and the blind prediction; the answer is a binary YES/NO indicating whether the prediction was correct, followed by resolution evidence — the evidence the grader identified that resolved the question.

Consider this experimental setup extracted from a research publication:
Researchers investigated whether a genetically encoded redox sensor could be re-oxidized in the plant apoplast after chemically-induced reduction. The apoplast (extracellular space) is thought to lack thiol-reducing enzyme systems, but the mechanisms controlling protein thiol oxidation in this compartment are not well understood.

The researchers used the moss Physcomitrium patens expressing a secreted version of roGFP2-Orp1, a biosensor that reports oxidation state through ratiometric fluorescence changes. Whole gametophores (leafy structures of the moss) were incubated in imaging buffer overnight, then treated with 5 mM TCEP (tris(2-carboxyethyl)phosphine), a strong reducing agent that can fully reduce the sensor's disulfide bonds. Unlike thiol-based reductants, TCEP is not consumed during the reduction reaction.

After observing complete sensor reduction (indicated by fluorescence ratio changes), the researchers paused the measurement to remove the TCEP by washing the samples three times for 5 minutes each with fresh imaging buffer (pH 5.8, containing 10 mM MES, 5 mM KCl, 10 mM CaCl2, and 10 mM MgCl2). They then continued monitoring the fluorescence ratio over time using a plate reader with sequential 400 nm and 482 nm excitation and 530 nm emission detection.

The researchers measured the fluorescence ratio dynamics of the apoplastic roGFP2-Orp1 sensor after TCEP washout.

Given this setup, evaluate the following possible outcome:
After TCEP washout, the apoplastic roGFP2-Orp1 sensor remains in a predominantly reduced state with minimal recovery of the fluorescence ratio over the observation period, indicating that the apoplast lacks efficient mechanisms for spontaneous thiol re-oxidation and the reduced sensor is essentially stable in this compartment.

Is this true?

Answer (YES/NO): YES